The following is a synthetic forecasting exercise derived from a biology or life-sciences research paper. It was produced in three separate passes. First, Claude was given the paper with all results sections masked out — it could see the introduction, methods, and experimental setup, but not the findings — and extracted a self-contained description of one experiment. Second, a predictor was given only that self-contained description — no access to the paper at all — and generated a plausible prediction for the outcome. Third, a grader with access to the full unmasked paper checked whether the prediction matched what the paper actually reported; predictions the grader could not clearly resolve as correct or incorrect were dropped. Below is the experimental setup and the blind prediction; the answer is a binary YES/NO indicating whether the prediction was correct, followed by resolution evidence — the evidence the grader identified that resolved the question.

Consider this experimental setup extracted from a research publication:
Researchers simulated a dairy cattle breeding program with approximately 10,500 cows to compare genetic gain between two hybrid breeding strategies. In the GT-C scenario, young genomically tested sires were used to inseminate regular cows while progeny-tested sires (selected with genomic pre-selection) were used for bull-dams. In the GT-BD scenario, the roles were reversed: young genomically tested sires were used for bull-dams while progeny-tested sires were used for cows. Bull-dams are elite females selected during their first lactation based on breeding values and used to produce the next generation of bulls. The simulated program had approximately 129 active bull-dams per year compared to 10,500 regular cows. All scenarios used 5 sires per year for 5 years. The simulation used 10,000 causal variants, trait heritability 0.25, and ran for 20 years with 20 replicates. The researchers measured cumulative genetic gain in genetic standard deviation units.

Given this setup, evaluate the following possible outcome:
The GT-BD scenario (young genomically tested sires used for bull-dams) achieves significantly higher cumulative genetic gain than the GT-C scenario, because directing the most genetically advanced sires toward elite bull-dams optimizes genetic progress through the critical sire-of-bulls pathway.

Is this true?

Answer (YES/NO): YES